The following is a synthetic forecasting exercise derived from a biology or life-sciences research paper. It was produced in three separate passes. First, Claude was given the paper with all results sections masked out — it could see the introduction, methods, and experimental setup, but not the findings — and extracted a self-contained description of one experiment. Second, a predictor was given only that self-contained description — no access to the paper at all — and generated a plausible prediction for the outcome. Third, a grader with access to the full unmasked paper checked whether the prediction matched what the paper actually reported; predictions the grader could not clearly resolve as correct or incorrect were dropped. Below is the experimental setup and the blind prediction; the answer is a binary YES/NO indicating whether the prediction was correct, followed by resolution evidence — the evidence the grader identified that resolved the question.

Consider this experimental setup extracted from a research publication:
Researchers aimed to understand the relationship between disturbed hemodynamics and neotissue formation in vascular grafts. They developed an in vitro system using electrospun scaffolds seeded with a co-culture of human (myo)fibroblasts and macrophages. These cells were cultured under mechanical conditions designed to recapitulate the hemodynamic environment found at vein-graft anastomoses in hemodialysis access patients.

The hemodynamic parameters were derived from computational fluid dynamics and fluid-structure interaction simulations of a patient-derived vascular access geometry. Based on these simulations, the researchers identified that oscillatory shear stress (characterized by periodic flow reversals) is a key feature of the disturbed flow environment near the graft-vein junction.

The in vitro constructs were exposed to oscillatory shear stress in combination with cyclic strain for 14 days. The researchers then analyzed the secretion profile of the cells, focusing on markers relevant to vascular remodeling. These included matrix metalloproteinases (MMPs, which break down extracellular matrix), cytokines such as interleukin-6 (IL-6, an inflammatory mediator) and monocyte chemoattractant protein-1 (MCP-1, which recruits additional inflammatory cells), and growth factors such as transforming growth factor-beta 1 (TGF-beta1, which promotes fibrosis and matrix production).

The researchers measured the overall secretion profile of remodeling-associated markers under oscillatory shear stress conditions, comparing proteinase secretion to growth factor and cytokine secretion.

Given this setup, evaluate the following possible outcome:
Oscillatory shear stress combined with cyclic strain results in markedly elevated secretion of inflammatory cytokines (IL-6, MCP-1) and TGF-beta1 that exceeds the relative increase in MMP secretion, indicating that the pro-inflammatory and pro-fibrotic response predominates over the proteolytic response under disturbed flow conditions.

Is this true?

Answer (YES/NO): NO